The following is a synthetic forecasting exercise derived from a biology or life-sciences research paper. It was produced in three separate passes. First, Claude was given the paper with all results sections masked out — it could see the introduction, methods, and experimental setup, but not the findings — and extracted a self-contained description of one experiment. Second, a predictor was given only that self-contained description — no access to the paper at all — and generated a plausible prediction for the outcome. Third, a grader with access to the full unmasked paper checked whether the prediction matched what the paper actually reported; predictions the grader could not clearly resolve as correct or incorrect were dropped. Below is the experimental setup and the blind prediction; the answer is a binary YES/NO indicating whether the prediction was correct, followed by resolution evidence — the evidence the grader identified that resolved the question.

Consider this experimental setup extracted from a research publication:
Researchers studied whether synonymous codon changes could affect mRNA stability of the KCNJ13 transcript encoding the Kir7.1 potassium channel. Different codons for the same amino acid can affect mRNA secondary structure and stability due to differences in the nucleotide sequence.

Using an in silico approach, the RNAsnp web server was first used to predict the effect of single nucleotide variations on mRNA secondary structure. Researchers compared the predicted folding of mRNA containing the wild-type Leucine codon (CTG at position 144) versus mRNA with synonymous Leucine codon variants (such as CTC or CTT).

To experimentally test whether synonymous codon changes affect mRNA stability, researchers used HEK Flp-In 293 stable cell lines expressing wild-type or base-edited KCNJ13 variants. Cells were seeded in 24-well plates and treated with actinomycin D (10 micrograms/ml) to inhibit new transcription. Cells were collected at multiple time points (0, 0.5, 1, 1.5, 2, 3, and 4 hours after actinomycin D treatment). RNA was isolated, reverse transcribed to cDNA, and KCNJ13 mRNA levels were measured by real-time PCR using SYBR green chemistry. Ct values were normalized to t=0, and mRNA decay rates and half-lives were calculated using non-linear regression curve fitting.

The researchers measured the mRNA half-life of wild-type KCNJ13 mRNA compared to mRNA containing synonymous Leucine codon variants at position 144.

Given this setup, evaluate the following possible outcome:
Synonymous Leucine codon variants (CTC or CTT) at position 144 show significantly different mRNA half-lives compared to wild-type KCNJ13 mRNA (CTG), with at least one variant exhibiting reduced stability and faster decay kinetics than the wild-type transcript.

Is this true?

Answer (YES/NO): NO